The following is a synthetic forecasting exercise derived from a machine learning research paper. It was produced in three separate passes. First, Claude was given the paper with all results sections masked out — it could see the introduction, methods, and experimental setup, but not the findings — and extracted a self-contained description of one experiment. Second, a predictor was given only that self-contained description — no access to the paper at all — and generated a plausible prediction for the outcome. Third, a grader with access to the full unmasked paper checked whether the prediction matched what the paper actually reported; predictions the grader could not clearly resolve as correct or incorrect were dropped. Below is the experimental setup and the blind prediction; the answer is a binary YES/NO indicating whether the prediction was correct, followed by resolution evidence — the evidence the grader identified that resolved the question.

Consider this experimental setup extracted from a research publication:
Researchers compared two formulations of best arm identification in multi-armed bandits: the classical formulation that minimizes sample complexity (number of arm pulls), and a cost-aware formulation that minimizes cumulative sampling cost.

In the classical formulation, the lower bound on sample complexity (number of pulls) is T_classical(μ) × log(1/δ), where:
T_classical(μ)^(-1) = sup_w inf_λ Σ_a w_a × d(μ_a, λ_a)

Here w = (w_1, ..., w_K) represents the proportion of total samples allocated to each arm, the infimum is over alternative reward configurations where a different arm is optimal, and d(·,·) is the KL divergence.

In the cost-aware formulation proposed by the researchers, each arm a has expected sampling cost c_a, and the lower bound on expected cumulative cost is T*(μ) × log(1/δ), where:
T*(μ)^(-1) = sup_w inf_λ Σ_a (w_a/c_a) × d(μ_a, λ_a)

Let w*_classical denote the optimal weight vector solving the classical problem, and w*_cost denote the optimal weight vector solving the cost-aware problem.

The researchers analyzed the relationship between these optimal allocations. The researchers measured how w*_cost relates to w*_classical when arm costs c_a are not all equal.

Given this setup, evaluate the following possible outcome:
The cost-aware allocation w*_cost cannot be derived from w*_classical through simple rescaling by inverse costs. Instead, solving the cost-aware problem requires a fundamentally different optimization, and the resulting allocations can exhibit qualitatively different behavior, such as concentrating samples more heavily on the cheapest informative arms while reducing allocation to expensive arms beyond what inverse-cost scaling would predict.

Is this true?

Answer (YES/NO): NO